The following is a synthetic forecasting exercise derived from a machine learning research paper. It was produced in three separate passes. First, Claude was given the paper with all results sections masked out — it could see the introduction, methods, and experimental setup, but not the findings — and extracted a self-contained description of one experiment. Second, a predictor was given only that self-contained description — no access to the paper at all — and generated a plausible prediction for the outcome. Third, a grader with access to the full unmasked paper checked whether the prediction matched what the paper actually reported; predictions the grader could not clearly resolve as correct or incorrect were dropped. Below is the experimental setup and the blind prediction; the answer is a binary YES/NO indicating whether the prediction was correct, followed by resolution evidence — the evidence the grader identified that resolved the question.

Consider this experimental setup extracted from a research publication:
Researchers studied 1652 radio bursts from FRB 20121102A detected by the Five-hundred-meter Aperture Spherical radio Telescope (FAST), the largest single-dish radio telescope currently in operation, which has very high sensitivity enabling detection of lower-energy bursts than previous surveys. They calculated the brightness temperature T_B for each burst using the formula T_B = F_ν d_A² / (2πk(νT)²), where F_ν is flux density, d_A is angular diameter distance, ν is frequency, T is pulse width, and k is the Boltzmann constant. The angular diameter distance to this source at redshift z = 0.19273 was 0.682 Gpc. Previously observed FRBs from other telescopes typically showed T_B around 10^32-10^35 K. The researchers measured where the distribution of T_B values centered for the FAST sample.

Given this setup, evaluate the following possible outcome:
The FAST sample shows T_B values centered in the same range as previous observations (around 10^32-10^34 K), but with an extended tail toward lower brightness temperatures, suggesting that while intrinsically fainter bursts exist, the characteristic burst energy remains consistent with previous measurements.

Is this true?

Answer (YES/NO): NO